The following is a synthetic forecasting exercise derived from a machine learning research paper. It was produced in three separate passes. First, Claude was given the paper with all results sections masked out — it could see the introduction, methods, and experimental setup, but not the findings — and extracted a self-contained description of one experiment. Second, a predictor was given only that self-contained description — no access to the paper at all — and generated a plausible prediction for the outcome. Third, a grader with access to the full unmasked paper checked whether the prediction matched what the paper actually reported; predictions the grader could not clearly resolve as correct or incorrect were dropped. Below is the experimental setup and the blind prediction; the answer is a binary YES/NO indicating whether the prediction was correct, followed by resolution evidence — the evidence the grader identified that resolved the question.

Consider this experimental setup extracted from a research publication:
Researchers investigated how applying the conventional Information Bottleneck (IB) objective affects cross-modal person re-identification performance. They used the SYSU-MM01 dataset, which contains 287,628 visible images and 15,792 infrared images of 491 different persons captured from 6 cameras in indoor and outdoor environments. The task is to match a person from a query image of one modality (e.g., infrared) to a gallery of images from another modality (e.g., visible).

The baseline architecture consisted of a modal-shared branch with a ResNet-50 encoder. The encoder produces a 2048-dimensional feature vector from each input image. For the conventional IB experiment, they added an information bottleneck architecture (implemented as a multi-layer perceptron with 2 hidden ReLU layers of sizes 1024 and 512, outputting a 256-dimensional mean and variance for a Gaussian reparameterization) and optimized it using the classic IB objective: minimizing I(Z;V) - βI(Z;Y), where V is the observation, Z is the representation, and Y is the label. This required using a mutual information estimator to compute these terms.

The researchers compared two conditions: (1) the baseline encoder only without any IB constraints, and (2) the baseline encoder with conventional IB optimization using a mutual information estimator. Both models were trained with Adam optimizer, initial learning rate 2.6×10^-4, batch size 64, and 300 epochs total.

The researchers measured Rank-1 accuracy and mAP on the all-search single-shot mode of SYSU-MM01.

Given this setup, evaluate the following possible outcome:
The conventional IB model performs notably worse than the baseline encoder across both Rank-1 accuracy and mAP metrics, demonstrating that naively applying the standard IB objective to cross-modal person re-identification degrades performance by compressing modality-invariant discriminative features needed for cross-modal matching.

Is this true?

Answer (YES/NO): YES